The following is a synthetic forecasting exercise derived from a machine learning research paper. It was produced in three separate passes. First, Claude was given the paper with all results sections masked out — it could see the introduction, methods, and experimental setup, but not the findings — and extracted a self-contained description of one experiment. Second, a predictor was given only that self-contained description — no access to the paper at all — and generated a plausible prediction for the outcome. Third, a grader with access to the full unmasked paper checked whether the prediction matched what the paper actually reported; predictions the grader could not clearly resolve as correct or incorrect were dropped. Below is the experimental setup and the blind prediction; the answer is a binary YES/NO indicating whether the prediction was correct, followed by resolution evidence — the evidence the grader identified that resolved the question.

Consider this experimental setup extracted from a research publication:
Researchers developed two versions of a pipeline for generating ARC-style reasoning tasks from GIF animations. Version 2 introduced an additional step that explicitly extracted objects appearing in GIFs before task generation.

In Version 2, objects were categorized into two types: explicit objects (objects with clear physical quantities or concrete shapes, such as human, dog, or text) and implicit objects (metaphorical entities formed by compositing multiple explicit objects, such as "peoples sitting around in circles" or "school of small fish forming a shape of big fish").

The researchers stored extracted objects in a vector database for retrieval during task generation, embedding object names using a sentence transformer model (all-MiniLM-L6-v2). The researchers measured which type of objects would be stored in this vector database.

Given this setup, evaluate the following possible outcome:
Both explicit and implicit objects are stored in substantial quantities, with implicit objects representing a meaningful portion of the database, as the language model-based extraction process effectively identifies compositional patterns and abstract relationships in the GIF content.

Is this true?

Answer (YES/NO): NO